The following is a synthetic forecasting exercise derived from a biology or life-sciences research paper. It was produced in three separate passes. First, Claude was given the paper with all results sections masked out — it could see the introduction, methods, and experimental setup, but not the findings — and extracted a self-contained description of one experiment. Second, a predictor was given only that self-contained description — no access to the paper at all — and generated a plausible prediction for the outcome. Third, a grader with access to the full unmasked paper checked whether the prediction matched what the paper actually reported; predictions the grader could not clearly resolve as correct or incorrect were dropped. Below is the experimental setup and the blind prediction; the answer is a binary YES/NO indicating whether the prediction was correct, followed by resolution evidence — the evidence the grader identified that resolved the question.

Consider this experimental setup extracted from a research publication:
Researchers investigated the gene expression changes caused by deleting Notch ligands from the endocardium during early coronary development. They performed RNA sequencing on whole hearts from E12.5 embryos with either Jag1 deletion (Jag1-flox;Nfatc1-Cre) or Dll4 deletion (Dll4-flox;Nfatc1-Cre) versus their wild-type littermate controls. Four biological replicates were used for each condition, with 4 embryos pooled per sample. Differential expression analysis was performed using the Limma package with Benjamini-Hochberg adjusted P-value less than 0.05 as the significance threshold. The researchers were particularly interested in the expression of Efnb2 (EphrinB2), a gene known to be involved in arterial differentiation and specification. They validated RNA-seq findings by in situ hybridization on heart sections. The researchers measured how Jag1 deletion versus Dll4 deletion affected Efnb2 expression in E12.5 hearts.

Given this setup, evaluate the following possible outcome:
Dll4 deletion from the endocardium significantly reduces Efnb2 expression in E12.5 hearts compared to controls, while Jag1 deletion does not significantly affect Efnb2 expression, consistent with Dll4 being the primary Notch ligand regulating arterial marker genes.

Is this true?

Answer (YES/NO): NO